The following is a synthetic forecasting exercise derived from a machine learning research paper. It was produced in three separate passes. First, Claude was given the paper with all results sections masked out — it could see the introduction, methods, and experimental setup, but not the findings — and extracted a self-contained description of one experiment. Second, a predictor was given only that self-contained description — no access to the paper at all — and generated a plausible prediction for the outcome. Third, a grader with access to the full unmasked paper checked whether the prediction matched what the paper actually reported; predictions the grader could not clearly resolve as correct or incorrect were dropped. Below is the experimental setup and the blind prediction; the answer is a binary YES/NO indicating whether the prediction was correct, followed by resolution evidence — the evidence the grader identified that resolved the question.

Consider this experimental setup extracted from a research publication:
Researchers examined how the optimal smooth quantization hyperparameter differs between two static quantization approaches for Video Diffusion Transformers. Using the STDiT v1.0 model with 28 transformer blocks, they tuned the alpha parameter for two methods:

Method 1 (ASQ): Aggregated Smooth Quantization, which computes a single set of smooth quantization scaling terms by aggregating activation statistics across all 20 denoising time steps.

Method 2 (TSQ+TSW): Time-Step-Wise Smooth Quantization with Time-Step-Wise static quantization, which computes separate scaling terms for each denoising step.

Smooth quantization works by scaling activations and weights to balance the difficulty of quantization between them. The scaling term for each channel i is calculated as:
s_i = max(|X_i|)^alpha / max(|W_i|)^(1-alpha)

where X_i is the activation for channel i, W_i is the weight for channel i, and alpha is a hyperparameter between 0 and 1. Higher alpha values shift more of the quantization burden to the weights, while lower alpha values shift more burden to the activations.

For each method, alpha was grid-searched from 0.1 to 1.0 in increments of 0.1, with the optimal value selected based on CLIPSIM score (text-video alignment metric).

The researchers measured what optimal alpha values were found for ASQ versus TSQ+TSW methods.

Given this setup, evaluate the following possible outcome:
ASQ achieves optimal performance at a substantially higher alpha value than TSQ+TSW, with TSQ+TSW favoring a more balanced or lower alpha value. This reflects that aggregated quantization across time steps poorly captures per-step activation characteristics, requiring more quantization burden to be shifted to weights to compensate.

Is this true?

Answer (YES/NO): YES